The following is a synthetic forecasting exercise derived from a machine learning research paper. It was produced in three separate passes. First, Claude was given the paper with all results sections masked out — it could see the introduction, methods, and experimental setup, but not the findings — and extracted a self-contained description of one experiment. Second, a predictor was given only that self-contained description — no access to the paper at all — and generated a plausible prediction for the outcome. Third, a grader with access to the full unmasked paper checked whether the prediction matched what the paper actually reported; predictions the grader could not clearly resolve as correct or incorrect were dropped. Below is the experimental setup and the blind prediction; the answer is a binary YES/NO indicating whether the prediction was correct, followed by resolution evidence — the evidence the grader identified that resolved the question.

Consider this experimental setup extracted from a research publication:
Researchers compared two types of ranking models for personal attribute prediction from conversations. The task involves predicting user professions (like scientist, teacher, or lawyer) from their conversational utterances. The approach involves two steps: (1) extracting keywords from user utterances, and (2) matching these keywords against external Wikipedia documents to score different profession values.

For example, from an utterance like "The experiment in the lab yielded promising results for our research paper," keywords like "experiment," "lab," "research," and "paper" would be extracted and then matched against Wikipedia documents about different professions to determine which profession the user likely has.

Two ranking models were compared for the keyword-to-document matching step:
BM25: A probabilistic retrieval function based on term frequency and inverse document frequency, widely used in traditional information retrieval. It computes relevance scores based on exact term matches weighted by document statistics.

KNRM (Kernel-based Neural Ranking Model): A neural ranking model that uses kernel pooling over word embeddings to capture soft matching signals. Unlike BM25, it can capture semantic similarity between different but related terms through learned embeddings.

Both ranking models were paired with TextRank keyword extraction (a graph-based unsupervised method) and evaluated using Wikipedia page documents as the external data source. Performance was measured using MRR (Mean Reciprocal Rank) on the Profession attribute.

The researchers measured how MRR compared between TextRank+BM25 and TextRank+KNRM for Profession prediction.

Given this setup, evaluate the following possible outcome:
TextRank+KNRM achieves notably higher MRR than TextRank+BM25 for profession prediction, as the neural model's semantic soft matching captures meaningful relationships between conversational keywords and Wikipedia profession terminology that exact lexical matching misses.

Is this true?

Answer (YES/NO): NO